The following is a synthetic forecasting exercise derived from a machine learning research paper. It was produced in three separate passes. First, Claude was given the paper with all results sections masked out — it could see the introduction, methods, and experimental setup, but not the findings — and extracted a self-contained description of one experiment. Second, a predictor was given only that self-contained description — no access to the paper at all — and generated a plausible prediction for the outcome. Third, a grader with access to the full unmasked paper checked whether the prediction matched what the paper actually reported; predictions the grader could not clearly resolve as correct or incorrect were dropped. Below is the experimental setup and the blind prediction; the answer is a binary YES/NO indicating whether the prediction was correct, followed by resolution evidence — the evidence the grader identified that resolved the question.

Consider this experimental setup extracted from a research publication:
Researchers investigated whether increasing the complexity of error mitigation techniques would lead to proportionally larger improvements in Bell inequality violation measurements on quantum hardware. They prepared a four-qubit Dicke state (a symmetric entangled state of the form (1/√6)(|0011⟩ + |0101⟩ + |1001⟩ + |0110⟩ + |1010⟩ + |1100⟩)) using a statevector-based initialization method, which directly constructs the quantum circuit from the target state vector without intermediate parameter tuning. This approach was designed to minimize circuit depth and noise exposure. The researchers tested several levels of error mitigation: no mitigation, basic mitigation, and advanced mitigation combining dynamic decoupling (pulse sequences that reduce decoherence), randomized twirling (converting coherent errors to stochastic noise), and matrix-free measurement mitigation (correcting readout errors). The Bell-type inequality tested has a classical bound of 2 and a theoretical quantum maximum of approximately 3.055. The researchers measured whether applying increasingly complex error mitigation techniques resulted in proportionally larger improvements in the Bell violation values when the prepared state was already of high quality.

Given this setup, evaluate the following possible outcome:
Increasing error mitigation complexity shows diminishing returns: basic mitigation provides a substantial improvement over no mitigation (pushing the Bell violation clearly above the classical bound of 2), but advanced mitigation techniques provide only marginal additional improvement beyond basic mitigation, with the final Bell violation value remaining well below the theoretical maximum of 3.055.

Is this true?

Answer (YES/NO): NO